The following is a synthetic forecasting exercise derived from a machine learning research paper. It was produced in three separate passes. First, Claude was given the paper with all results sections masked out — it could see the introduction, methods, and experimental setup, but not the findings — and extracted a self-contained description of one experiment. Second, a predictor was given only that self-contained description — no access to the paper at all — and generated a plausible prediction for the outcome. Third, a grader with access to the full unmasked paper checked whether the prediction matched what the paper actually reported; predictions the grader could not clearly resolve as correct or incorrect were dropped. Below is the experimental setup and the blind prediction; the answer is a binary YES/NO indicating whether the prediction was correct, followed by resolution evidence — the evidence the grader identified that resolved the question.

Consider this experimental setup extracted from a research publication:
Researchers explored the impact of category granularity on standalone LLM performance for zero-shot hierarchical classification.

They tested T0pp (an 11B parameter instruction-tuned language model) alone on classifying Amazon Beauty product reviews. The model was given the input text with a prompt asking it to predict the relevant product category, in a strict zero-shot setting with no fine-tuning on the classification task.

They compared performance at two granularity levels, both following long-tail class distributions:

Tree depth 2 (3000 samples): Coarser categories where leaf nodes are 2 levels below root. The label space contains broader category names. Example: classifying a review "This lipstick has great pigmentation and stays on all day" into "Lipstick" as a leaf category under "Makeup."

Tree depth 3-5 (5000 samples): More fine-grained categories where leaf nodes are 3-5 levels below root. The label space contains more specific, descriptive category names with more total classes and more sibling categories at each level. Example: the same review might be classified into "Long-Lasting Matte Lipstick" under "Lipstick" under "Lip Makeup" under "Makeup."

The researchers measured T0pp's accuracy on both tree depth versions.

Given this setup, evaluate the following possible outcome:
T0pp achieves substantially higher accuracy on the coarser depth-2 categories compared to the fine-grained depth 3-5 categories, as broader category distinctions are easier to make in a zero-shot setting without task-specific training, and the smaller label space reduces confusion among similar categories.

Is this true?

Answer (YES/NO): NO